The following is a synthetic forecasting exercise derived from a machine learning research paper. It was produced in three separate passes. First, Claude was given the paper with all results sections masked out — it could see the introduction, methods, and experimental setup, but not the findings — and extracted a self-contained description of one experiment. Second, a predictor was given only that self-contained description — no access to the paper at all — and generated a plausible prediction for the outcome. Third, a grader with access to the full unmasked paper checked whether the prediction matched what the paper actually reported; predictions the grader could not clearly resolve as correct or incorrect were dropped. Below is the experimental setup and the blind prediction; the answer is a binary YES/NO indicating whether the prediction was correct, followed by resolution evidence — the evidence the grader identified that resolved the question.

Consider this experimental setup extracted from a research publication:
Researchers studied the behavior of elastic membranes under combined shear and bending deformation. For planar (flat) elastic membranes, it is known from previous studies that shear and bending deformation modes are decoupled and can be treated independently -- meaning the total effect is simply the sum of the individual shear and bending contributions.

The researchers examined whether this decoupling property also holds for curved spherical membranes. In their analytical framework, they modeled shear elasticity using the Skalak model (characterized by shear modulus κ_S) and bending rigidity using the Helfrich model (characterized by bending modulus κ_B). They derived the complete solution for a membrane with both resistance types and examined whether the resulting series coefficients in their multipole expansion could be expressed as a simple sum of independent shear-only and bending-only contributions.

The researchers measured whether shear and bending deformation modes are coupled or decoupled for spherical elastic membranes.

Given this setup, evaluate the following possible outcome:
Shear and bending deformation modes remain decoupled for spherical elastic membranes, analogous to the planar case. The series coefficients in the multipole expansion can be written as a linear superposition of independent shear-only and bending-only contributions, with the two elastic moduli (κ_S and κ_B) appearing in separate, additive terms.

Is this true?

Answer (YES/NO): NO